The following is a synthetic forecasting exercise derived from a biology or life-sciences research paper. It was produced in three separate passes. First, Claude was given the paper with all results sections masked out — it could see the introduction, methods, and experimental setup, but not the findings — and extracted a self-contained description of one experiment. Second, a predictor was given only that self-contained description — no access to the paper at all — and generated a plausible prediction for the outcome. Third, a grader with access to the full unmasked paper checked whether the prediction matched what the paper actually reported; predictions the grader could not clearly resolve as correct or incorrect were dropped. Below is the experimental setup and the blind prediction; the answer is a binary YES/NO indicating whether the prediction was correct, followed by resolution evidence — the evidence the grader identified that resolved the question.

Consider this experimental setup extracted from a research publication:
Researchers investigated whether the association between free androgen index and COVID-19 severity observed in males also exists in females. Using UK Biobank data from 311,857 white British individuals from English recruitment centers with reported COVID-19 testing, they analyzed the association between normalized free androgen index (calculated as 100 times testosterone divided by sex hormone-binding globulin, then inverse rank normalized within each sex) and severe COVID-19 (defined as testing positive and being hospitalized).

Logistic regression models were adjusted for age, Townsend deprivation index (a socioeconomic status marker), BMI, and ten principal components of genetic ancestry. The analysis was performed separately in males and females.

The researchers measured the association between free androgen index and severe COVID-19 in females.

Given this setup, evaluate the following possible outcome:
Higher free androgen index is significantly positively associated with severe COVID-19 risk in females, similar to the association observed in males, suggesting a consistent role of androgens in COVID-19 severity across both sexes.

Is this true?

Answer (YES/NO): NO